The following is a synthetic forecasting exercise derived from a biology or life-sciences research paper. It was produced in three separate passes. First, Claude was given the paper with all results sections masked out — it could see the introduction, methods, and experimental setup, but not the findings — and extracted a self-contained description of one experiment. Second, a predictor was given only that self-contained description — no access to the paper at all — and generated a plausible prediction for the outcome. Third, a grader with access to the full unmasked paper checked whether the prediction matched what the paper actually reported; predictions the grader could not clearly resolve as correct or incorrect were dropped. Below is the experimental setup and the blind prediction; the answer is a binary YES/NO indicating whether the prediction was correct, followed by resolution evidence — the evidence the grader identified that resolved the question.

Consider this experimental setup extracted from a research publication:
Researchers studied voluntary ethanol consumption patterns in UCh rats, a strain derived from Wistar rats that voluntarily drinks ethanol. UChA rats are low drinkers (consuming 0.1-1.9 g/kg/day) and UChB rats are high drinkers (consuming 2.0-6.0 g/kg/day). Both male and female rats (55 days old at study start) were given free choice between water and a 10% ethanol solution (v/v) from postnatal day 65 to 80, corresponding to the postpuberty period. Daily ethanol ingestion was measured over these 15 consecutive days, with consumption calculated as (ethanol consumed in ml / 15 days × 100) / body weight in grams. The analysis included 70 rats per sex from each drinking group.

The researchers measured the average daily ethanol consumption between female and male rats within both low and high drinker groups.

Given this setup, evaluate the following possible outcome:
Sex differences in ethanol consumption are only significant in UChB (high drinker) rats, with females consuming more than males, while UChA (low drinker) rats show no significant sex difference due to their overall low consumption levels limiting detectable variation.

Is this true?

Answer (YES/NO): NO